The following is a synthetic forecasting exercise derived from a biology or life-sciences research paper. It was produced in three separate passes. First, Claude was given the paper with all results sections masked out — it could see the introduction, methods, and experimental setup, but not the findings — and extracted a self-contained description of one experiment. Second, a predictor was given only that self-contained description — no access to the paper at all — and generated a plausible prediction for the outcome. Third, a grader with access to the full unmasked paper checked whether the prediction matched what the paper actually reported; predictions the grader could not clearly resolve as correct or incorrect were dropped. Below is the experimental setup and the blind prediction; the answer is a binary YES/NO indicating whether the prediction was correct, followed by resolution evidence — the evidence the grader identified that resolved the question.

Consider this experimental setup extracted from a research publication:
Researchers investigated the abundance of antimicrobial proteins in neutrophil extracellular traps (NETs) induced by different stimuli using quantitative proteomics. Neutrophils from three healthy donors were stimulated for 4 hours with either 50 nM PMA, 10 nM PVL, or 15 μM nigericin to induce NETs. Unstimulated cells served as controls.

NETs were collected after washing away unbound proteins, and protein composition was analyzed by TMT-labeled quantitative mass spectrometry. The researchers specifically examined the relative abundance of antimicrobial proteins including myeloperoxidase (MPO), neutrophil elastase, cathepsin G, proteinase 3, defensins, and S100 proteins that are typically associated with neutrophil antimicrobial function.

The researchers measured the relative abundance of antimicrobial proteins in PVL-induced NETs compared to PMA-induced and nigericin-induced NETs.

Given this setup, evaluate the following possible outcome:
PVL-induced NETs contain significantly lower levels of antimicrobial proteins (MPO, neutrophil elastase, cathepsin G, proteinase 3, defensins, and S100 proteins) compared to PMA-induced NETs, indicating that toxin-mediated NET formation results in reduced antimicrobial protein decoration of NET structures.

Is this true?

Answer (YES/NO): NO